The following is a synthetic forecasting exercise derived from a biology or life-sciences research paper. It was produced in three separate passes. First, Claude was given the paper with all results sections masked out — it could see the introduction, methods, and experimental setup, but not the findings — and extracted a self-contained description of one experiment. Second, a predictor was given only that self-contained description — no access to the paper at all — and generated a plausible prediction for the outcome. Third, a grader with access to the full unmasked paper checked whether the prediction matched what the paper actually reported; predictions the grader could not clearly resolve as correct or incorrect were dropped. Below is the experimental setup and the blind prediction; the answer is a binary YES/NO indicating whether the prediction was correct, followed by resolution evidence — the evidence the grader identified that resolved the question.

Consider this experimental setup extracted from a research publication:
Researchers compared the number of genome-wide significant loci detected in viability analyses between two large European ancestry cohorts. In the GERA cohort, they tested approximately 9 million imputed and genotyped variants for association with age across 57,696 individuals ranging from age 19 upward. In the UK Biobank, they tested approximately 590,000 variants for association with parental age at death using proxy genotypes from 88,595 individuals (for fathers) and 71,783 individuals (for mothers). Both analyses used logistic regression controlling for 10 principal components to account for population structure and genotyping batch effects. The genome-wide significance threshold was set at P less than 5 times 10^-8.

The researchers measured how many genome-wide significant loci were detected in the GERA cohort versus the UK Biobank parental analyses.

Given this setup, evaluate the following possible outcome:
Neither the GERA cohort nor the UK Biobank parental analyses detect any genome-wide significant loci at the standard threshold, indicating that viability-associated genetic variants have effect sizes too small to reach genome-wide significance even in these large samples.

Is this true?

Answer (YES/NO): NO